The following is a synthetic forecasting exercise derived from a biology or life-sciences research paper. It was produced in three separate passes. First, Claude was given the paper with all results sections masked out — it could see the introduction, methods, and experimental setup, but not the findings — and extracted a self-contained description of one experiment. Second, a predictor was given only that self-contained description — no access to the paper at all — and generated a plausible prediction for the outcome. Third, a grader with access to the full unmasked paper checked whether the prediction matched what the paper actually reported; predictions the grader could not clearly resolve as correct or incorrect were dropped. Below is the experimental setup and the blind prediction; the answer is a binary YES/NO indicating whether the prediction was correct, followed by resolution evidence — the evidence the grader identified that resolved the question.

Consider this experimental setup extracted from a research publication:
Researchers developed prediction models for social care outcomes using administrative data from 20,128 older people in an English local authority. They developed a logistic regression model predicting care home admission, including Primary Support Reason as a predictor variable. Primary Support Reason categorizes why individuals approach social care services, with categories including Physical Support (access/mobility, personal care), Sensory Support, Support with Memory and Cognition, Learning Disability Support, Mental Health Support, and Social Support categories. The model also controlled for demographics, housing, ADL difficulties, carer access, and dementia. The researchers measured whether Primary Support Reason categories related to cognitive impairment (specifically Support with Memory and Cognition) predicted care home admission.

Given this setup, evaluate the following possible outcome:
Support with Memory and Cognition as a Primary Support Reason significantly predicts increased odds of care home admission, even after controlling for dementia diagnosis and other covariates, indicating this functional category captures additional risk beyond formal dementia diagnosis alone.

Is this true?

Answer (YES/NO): YES